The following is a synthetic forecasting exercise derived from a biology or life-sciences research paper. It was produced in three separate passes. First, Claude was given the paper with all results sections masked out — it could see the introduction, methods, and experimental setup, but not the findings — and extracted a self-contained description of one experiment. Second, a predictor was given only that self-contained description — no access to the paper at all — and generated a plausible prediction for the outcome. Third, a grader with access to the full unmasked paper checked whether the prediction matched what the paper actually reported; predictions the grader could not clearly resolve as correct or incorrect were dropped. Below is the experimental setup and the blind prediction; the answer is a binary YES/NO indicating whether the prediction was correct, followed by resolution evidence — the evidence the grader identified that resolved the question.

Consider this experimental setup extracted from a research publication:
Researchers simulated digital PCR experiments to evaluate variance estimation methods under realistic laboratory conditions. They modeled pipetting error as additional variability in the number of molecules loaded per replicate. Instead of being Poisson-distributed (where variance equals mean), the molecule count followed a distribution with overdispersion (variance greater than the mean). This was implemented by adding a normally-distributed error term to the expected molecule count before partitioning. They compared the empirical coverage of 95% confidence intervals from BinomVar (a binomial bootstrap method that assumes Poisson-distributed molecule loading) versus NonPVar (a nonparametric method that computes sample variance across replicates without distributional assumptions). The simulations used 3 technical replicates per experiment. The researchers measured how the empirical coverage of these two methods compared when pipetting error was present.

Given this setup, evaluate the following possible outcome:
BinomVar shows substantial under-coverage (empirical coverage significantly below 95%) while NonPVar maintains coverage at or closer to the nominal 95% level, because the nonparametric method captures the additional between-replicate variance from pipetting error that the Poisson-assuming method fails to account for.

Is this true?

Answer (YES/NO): YES